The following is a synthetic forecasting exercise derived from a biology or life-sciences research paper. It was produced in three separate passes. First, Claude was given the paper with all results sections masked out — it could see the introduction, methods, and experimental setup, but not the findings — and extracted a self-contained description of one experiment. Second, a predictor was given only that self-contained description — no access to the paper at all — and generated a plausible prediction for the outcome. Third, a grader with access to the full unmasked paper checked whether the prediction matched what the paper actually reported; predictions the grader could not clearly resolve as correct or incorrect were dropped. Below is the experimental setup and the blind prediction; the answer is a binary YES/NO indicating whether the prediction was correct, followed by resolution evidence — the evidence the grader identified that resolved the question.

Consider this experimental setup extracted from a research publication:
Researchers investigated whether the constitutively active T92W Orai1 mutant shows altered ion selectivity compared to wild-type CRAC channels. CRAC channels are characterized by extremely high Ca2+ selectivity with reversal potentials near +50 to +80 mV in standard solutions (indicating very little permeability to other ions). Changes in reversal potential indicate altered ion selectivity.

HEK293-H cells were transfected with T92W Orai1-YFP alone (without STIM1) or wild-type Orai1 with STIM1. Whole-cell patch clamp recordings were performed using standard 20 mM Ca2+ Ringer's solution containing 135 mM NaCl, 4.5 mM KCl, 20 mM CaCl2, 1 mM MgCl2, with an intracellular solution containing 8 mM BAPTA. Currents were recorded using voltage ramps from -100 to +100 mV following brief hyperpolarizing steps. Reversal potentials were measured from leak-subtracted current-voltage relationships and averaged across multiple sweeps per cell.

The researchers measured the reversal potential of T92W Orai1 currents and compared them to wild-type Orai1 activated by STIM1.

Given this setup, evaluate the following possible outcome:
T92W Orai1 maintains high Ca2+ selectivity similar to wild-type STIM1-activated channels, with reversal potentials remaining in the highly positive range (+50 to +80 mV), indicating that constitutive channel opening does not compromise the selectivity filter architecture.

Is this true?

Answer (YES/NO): YES